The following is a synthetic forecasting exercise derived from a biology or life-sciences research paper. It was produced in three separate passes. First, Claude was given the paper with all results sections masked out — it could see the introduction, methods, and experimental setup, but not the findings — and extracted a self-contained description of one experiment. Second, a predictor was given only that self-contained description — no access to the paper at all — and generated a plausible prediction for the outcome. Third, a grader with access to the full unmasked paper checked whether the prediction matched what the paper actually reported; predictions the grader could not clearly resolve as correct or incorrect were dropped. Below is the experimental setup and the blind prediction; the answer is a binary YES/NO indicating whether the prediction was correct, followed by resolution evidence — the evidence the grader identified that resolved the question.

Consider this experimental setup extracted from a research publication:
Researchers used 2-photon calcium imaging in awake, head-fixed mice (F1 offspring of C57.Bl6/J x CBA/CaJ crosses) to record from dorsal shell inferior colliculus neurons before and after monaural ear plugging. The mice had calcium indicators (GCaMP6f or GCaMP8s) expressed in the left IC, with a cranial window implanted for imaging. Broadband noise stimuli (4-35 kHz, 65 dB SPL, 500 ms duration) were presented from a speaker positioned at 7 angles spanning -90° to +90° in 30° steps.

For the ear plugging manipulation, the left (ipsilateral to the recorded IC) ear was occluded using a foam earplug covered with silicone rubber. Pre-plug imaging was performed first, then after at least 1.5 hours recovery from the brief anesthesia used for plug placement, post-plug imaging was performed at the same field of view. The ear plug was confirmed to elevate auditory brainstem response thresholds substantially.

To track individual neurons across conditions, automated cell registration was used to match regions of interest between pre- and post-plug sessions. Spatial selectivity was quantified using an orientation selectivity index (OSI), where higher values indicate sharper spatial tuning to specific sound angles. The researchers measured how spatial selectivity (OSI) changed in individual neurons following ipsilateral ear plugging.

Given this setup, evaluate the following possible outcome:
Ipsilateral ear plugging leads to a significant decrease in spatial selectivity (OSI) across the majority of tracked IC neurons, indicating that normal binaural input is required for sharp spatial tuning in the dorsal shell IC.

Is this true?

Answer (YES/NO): NO